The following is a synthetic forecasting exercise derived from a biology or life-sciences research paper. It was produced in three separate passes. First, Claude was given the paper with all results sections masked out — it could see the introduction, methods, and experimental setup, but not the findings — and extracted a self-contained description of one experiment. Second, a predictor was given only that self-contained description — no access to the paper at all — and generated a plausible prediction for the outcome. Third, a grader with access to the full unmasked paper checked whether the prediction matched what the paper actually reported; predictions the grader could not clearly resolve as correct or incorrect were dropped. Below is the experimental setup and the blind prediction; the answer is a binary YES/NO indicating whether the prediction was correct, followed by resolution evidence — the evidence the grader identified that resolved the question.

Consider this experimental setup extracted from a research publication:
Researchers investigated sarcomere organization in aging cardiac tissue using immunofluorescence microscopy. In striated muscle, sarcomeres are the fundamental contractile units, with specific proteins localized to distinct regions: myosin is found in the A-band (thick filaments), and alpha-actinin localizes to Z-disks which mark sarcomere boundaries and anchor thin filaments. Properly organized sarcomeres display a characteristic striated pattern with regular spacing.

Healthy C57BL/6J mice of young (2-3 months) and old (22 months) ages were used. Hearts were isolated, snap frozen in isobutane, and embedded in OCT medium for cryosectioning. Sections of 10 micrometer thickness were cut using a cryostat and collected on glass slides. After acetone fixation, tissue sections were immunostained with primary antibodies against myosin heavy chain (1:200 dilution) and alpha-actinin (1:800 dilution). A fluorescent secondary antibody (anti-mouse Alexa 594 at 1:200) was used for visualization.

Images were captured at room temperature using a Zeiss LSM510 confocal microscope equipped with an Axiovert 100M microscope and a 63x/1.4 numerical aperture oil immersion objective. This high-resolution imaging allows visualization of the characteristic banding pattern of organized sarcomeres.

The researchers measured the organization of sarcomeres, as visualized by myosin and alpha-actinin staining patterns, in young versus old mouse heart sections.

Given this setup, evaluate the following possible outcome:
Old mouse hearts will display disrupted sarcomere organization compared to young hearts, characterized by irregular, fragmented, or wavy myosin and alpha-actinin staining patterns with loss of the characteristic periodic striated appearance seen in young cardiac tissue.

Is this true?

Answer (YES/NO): NO